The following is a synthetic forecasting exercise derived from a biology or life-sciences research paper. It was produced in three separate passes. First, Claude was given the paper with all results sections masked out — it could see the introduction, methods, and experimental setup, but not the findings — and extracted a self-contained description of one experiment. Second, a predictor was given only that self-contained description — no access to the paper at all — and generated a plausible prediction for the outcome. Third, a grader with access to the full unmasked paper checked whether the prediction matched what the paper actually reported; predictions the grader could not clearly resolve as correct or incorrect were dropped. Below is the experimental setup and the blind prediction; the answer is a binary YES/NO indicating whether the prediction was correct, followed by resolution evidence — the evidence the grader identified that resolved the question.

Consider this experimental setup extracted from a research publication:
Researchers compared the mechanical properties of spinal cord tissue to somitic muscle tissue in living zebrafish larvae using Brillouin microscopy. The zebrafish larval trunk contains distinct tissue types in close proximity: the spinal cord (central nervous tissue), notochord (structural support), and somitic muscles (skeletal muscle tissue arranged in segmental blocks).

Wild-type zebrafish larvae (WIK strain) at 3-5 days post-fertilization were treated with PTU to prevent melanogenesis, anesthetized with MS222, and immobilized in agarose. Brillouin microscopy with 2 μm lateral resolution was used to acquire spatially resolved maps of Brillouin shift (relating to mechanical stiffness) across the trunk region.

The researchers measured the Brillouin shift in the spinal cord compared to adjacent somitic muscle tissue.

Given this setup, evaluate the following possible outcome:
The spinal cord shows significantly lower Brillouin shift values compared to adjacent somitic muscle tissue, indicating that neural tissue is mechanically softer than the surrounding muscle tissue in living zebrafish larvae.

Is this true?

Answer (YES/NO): NO